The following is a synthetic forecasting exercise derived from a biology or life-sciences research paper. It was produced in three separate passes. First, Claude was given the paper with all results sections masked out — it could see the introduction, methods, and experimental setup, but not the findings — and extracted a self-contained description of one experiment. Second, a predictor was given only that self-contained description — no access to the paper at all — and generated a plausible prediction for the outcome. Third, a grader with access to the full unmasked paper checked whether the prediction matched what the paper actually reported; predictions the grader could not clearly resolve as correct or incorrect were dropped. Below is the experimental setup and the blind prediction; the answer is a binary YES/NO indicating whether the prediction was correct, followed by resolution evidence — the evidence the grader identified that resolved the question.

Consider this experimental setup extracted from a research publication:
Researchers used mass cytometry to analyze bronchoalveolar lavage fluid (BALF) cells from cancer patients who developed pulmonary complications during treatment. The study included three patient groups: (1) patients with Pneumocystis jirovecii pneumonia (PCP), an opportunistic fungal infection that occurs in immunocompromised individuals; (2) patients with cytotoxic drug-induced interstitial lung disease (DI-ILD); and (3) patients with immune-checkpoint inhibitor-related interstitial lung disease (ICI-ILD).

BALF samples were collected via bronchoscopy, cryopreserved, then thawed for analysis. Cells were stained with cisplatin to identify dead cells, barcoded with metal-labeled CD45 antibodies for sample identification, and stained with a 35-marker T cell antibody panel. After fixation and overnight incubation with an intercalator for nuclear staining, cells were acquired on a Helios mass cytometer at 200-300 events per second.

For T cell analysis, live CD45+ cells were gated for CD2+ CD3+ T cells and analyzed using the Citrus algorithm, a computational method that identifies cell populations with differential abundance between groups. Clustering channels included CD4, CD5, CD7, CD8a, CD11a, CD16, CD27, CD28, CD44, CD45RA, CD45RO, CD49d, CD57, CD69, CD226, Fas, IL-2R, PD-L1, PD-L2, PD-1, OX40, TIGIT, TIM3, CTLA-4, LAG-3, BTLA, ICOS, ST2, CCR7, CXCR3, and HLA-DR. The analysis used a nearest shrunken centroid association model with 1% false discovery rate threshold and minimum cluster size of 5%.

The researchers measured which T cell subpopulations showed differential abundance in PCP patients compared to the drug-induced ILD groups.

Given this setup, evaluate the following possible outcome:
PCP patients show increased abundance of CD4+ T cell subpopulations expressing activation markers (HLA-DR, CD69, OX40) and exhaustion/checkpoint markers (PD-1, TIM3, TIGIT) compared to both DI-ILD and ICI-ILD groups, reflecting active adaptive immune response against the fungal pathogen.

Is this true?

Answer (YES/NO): NO